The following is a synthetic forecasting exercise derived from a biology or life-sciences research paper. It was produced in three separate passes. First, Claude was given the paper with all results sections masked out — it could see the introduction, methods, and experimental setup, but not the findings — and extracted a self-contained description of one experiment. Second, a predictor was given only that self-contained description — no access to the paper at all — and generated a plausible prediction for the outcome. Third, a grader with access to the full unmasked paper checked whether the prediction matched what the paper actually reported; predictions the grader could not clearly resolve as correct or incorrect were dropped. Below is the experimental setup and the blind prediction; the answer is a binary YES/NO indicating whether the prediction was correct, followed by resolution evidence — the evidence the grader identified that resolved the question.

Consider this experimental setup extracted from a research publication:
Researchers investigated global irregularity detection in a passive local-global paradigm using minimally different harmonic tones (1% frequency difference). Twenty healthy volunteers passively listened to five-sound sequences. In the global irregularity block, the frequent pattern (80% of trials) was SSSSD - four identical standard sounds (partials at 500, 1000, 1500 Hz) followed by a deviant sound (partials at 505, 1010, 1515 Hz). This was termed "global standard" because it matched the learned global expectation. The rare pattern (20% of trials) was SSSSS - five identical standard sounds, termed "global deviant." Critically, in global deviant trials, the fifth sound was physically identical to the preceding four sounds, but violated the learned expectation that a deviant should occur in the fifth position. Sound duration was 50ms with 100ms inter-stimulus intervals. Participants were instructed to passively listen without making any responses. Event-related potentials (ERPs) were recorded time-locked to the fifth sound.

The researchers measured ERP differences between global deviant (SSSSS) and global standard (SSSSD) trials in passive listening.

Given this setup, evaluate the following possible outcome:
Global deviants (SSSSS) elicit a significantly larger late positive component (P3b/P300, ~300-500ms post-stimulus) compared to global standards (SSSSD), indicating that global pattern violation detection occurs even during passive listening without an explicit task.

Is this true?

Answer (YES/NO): NO